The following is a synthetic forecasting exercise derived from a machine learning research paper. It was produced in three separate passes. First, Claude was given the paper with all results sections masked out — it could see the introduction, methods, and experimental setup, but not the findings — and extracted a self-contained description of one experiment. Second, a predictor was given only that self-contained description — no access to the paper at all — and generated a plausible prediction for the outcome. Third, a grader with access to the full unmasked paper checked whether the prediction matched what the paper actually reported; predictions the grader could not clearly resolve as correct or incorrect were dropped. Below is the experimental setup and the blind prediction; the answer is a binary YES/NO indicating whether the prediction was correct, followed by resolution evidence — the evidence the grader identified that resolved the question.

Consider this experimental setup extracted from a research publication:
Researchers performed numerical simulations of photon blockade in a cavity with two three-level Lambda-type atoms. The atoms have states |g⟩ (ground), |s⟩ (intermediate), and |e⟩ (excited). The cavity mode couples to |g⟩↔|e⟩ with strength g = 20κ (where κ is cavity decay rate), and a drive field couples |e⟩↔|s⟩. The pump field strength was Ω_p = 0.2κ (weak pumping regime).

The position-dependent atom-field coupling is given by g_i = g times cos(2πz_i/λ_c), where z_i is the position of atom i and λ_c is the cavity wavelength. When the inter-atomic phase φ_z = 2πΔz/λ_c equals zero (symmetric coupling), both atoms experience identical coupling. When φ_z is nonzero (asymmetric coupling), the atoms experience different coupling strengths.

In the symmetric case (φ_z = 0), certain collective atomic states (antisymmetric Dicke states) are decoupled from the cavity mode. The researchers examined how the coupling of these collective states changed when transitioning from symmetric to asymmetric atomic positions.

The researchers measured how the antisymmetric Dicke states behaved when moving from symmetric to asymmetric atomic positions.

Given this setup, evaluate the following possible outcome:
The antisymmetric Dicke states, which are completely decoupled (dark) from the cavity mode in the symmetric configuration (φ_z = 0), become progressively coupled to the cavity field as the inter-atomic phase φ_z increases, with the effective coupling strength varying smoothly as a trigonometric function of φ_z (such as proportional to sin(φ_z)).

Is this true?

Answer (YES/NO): YES